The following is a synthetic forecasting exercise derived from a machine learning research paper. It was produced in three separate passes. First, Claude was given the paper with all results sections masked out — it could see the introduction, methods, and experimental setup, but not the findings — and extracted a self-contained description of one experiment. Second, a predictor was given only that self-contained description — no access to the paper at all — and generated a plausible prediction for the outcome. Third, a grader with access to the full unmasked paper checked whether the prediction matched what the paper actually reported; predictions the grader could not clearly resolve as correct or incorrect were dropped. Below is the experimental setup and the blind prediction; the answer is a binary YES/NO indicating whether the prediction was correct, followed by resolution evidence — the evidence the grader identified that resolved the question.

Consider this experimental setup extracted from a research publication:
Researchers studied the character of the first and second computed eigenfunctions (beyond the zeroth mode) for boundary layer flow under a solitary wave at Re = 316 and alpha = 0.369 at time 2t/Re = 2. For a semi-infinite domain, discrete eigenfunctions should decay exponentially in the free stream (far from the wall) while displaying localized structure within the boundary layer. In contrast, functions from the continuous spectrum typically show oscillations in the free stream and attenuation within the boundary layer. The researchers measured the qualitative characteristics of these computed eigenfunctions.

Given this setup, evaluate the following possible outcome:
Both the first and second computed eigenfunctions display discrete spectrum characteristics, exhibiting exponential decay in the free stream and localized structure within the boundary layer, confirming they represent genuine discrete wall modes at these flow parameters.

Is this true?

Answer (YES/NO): NO